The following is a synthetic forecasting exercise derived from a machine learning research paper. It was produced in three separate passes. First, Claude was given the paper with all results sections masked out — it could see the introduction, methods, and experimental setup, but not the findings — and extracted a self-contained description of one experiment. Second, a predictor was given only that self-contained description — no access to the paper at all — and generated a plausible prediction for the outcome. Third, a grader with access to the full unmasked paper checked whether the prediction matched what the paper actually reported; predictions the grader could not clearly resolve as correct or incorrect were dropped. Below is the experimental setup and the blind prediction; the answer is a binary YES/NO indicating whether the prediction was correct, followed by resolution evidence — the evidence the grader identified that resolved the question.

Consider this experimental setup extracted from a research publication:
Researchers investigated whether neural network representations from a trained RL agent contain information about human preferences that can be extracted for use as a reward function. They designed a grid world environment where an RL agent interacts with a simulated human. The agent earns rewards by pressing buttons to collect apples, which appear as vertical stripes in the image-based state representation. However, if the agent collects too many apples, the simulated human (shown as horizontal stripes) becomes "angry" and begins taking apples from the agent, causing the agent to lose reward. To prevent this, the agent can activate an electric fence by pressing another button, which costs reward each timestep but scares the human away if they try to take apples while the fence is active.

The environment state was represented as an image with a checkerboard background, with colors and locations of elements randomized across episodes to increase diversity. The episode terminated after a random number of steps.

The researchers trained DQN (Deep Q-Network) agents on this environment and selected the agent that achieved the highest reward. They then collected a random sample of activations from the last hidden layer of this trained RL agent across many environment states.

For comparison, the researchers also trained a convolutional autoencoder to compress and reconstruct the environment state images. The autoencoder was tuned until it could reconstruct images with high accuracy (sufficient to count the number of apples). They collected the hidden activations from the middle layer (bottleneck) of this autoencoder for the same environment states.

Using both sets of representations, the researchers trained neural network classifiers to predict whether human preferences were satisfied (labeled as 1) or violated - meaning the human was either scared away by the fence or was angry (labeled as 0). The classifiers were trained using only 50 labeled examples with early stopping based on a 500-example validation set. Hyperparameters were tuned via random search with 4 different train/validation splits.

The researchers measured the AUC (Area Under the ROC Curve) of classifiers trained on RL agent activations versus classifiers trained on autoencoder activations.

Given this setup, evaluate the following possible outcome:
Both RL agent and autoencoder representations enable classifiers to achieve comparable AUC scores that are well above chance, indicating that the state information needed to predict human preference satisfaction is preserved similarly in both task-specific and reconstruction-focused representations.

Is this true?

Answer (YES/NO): NO